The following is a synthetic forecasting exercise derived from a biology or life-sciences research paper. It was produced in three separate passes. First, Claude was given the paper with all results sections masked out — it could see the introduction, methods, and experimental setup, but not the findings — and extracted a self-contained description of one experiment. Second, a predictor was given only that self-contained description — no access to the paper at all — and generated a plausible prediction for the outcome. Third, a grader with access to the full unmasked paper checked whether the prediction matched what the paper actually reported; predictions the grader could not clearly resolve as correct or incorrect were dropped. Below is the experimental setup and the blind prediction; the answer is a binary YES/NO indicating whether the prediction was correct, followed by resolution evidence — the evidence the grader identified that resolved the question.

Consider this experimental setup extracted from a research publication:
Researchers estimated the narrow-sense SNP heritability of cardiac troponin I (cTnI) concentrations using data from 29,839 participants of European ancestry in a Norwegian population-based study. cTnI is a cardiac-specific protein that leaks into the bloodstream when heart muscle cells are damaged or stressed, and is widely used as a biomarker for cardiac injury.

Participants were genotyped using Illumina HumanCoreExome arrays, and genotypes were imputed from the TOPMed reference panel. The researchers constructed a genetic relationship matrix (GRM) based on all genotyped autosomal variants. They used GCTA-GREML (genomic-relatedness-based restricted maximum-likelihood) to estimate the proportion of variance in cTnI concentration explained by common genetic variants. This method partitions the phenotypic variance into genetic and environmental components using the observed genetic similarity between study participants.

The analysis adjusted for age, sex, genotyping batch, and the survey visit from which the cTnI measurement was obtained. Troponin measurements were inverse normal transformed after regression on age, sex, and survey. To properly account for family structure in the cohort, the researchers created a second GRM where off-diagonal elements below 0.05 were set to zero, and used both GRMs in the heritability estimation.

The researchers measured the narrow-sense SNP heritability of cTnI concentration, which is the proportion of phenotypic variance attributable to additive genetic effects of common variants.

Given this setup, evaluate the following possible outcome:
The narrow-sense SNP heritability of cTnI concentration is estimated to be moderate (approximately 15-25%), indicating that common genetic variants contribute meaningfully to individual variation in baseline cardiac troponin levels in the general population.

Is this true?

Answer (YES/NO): YES